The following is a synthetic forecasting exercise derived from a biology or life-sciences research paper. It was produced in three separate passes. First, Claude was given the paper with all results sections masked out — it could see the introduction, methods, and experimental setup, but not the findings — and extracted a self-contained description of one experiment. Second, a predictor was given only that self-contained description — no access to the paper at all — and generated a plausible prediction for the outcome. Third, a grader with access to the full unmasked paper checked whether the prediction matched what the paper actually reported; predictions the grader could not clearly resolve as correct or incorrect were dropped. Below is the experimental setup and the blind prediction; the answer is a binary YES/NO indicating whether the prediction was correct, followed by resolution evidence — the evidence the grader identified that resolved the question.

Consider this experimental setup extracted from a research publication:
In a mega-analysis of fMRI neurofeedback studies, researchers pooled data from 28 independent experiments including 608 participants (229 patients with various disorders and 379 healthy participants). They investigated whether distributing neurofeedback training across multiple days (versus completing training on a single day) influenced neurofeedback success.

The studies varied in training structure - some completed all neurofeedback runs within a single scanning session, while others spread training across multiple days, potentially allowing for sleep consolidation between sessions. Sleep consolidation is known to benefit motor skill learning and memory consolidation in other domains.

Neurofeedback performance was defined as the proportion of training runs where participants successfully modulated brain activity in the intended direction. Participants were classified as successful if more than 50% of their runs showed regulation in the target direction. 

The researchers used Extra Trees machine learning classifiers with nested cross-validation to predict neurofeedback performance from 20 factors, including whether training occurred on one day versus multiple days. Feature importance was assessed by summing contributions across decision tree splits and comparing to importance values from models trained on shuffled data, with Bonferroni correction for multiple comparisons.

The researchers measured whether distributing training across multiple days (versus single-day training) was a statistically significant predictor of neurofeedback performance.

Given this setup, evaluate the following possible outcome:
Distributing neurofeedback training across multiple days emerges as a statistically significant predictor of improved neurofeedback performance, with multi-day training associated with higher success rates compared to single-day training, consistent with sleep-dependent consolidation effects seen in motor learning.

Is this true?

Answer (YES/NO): NO